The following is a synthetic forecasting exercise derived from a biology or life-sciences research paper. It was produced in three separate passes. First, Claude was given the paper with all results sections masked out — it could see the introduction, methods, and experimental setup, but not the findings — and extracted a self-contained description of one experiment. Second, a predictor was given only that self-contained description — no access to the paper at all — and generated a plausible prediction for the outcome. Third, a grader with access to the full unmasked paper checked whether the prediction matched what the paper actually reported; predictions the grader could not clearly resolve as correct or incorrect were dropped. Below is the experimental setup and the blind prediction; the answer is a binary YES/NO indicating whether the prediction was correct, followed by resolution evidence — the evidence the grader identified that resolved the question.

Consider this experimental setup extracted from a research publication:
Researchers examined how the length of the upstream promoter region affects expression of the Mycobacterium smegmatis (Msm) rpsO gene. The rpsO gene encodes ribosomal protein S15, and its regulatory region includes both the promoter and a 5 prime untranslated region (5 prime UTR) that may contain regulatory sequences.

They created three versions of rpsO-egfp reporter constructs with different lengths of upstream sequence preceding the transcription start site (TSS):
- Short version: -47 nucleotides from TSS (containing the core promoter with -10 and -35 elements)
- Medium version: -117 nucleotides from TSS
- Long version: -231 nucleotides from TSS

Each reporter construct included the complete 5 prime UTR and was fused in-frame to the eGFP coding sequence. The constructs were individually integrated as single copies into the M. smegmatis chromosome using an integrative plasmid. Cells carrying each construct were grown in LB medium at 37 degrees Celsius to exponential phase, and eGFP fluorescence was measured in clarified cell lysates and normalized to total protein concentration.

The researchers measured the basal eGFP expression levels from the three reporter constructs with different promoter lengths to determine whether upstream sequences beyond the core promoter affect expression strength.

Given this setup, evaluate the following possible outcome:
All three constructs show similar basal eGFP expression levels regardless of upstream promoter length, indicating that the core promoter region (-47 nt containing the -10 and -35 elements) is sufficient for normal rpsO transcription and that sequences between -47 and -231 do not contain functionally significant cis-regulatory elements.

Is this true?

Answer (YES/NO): NO